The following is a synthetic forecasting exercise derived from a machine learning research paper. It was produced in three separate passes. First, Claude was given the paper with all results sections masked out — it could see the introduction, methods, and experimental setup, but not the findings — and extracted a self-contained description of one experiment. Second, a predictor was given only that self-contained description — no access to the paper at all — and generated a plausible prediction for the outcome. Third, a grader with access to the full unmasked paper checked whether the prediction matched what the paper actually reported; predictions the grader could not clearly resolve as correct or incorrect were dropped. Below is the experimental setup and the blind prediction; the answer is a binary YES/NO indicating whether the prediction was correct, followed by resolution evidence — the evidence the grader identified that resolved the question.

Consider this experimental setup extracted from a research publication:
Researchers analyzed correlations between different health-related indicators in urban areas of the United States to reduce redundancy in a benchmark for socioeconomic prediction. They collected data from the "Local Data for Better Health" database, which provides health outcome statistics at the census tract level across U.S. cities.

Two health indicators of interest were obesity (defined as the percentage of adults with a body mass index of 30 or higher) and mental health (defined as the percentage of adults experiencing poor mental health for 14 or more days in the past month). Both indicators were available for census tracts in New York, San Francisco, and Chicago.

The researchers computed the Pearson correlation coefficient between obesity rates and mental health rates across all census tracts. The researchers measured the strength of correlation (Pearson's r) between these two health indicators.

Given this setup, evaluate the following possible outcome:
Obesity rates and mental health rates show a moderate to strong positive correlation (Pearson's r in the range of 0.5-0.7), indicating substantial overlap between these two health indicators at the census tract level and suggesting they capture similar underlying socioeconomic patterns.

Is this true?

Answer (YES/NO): NO